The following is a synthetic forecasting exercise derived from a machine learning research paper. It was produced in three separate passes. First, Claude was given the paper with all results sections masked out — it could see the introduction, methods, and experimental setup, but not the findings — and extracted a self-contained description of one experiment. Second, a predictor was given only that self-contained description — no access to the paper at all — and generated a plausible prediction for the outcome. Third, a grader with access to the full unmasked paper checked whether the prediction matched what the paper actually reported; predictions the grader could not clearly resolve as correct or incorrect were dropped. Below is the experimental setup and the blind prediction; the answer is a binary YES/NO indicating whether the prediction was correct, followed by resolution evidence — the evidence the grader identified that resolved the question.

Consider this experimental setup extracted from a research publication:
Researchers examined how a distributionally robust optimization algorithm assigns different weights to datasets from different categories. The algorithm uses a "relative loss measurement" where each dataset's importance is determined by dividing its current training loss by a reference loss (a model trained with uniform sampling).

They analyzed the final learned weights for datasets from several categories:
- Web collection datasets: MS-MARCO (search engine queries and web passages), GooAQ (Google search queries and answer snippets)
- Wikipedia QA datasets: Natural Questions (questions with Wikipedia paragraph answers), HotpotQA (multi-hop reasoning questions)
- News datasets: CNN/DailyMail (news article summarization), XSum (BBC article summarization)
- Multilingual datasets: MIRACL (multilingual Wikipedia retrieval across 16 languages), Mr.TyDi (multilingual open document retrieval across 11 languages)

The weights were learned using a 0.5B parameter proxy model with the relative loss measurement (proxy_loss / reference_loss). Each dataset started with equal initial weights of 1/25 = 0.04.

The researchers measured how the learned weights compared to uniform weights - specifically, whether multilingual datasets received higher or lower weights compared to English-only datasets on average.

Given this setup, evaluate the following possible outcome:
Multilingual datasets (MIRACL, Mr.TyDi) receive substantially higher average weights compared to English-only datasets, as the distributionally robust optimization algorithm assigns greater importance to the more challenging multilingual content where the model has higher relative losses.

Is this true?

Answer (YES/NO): YES